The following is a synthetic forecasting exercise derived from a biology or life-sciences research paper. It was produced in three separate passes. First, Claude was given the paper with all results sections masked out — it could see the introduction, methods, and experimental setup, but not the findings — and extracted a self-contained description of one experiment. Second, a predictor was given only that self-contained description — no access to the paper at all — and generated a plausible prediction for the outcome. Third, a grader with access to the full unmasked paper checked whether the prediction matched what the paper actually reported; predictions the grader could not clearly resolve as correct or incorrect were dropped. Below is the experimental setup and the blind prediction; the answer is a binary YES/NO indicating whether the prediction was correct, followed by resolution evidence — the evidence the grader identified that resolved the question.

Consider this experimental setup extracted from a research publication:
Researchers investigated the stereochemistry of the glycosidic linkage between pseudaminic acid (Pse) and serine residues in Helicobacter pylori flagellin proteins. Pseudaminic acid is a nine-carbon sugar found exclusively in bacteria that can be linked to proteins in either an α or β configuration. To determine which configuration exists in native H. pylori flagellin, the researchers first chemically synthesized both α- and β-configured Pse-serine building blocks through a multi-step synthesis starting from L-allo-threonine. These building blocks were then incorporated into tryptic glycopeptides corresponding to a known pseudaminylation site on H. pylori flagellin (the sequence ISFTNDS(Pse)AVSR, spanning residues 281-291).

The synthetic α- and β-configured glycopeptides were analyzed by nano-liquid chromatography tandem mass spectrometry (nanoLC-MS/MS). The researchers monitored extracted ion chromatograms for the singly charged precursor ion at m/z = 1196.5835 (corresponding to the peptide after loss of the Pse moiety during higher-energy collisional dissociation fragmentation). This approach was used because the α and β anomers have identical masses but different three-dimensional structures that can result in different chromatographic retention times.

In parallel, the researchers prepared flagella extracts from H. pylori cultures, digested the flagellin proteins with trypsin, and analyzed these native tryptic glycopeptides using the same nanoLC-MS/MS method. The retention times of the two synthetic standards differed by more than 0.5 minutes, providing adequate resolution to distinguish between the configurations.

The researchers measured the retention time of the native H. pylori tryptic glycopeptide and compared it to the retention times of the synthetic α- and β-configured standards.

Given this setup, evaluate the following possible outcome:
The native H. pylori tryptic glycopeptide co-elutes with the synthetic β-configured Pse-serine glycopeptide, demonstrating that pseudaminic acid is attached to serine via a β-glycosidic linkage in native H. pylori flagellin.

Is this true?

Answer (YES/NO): NO